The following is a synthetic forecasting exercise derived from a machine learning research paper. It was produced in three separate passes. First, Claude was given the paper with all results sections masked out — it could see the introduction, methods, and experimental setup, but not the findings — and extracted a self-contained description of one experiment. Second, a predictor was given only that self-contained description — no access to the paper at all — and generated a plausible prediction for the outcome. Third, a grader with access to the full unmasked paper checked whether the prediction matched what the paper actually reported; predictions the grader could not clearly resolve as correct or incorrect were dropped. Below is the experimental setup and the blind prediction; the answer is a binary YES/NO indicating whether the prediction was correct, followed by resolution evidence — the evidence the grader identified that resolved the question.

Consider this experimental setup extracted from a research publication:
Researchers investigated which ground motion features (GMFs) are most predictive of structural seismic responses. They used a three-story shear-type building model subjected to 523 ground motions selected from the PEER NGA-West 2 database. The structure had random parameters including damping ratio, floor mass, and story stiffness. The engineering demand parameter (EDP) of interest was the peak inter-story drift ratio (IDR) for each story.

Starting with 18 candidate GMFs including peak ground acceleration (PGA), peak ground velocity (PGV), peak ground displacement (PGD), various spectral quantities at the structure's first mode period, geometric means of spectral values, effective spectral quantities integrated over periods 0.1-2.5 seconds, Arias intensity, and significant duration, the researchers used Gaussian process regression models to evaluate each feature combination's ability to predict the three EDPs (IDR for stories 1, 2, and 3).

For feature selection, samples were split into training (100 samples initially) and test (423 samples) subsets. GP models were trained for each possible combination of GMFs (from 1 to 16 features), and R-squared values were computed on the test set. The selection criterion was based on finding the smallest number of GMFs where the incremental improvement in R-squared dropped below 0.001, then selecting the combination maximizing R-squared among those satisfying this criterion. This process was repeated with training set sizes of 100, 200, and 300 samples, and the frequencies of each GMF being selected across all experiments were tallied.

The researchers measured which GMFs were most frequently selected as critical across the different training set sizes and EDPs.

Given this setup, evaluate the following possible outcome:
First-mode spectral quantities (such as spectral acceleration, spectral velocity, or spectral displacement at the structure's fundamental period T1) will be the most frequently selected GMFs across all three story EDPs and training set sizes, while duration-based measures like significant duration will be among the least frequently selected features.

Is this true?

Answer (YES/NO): NO